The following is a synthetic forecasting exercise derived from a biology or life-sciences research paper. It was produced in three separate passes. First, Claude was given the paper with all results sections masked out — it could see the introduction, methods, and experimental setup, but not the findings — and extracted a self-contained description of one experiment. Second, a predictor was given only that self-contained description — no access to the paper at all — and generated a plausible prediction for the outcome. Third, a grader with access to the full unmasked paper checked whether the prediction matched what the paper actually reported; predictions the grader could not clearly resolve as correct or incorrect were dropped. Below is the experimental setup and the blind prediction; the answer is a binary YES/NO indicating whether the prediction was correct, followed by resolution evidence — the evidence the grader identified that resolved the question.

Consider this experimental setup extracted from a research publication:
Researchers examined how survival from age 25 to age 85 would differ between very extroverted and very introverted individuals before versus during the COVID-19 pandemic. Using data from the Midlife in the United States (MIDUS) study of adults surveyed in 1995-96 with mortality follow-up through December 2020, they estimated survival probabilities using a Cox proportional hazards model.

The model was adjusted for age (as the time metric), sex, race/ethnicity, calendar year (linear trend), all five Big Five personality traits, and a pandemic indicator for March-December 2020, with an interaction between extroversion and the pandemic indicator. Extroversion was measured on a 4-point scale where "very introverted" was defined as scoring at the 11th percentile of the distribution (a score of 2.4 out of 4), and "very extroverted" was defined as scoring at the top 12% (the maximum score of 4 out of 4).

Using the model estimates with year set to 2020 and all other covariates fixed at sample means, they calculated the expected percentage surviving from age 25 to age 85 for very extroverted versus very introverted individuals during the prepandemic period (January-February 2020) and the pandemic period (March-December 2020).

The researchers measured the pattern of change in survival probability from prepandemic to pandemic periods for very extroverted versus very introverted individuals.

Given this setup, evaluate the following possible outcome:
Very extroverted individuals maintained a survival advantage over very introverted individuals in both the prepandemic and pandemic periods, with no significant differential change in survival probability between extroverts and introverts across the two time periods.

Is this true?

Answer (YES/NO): NO